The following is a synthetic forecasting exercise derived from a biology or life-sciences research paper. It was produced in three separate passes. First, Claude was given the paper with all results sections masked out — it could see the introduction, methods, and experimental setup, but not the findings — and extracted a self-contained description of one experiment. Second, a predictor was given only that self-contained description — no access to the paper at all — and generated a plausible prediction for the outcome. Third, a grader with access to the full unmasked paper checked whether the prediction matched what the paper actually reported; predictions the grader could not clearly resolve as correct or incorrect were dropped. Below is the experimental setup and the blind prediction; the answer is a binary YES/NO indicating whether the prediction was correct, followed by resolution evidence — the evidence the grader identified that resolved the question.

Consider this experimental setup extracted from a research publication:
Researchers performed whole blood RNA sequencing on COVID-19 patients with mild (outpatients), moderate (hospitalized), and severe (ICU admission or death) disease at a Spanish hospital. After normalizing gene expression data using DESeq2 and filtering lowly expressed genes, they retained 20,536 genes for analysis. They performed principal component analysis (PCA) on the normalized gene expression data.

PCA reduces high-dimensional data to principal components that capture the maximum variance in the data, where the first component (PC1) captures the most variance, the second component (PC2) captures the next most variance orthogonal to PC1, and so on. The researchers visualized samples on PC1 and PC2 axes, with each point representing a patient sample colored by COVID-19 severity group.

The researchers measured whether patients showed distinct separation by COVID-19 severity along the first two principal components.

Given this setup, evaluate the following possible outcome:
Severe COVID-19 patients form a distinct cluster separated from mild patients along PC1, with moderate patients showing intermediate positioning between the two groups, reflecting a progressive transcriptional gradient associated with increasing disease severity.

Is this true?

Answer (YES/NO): YES